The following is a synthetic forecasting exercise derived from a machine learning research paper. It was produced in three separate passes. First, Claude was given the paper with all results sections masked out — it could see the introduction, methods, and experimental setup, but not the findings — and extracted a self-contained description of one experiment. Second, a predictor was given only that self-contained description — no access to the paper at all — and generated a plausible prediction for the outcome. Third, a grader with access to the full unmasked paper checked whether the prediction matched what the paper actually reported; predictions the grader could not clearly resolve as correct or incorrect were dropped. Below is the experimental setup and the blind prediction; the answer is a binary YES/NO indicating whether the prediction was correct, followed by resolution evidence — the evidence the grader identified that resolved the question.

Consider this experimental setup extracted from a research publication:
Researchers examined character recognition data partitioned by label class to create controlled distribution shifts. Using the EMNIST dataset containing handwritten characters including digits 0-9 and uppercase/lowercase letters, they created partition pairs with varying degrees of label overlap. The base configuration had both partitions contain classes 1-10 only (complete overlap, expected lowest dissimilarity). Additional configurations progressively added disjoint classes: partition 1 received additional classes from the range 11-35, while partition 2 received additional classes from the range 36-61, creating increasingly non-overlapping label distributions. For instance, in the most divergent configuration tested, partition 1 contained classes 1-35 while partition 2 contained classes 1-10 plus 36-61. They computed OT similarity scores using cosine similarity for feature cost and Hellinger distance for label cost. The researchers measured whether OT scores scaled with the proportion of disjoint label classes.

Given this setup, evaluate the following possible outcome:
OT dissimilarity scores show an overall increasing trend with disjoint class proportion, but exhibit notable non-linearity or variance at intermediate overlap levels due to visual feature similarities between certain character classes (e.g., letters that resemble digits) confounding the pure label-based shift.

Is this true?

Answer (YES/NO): NO